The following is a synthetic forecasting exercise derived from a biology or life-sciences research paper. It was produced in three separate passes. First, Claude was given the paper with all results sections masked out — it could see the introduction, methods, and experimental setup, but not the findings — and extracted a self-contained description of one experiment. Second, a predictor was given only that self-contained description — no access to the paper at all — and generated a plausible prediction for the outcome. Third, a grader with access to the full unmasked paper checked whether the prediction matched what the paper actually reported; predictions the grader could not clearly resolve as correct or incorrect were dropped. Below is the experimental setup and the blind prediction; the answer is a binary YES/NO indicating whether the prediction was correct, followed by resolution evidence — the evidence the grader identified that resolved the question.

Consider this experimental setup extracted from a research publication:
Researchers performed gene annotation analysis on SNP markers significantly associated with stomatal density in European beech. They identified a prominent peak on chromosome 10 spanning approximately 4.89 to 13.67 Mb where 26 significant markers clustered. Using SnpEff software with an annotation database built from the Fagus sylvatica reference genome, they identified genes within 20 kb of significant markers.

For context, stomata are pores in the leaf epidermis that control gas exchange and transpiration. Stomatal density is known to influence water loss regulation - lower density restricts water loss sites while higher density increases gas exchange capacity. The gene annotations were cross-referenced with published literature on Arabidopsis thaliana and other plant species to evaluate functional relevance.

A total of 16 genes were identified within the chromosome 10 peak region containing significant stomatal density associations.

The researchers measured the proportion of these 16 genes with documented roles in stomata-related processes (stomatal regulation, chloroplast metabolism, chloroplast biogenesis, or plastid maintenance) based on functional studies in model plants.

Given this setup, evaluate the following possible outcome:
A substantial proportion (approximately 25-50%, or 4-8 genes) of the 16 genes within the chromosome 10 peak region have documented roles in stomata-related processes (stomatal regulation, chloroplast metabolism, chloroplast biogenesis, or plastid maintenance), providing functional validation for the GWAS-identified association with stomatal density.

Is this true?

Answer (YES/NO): YES